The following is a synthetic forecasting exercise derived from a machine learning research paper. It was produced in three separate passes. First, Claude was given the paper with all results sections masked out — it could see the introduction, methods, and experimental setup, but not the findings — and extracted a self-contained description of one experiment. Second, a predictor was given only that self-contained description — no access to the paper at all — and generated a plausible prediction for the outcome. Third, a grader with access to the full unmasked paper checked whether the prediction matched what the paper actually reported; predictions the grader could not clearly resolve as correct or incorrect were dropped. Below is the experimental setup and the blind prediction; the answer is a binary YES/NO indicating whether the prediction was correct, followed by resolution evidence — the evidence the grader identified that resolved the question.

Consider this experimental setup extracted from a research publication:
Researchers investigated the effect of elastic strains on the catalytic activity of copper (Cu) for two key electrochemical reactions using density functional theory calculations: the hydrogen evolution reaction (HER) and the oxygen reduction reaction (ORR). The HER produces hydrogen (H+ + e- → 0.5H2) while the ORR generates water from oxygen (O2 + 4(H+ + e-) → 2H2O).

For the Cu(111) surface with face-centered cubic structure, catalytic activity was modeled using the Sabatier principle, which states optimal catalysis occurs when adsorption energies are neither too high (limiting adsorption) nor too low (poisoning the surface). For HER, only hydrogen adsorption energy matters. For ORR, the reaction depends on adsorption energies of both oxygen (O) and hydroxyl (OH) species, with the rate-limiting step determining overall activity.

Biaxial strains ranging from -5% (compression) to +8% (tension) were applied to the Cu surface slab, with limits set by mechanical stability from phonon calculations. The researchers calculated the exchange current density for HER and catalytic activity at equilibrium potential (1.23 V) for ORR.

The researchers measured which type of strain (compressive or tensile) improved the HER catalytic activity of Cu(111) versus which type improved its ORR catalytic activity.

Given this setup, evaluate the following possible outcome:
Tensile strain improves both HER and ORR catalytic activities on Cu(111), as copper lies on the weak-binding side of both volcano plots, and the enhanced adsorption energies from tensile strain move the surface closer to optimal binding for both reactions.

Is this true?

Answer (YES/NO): NO